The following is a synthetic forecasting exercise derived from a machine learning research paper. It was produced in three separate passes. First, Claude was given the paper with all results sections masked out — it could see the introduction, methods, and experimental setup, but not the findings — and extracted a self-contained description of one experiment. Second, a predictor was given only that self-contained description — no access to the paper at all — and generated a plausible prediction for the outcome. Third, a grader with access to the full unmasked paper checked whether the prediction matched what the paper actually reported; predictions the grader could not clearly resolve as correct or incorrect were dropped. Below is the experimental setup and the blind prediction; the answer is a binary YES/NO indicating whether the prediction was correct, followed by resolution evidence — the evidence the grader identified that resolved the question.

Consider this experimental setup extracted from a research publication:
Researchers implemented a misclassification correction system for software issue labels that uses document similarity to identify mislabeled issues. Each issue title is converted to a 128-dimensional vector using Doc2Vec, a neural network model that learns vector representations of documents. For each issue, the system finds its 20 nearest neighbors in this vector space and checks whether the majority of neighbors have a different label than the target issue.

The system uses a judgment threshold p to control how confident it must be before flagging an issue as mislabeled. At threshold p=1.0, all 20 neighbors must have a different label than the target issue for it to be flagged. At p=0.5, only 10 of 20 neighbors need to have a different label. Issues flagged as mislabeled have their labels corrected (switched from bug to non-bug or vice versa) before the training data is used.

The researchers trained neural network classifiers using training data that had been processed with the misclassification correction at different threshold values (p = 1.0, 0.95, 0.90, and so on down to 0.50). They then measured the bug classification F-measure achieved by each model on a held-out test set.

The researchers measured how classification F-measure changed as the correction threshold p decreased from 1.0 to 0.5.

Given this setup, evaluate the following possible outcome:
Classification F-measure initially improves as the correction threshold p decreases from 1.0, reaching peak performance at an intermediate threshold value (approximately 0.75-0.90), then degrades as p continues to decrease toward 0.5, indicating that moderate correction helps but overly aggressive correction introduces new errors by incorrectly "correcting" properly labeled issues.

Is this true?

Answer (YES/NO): YES